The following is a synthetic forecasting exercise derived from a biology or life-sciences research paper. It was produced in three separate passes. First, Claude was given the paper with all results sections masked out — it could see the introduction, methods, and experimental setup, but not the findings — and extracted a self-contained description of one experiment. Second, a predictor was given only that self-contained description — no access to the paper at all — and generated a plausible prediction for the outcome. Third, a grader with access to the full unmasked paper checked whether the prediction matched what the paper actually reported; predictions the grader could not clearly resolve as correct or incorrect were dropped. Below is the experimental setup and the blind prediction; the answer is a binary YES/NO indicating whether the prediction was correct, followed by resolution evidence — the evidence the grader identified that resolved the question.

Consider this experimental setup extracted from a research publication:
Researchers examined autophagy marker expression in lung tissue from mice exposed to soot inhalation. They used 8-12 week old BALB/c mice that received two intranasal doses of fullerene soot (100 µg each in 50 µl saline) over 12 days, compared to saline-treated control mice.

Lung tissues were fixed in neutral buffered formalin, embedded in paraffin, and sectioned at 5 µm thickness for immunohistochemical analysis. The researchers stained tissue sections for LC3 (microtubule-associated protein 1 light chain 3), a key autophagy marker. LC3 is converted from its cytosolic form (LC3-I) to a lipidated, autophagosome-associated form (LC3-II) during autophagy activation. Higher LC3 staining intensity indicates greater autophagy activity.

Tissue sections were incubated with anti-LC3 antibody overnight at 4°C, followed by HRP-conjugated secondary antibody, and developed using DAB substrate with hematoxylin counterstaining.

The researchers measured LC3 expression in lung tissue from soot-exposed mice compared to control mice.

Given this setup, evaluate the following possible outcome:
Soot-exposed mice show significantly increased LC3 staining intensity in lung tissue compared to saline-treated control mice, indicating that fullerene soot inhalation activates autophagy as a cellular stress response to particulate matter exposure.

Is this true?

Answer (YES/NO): NO